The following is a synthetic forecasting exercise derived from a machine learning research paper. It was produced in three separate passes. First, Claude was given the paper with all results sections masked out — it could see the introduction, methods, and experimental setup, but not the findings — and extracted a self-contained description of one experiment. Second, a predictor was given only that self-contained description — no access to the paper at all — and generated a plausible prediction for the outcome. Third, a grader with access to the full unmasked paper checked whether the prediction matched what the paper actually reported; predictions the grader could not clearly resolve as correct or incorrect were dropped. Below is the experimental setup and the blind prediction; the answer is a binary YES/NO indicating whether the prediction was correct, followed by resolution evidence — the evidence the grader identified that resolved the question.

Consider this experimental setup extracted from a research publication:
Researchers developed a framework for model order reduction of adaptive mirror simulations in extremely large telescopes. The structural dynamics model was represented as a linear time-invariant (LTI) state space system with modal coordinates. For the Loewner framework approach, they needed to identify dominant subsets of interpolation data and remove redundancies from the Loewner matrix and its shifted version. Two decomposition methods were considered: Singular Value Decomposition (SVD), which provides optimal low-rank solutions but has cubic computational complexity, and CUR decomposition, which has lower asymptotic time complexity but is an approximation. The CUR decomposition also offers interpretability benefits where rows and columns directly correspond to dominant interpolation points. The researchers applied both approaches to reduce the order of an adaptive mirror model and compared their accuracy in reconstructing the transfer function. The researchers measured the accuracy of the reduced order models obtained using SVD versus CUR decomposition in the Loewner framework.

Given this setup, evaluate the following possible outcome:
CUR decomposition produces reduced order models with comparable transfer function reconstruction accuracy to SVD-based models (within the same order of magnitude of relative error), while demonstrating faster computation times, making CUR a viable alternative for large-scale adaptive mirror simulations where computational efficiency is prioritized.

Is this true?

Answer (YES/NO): NO